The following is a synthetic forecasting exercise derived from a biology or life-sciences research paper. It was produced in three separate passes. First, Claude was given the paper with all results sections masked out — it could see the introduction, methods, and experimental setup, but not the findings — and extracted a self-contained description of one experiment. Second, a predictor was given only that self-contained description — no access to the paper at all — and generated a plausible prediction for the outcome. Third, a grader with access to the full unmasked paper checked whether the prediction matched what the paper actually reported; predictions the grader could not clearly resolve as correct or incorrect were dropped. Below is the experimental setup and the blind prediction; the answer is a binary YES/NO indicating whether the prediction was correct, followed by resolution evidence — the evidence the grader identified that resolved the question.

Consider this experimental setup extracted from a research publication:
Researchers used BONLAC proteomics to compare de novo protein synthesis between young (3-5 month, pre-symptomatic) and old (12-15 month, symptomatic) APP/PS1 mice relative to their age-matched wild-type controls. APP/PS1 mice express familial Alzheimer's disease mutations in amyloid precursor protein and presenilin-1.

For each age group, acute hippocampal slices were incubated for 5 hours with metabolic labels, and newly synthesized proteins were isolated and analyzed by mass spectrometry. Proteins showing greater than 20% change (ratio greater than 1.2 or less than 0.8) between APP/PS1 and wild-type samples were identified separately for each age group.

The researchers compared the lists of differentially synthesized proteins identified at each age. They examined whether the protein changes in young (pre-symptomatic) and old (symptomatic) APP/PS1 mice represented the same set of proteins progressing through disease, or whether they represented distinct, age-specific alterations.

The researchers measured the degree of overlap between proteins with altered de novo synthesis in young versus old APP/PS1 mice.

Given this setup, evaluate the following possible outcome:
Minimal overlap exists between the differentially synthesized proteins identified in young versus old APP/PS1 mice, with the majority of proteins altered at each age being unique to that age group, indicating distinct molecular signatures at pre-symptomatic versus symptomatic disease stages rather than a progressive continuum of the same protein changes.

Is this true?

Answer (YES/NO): YES